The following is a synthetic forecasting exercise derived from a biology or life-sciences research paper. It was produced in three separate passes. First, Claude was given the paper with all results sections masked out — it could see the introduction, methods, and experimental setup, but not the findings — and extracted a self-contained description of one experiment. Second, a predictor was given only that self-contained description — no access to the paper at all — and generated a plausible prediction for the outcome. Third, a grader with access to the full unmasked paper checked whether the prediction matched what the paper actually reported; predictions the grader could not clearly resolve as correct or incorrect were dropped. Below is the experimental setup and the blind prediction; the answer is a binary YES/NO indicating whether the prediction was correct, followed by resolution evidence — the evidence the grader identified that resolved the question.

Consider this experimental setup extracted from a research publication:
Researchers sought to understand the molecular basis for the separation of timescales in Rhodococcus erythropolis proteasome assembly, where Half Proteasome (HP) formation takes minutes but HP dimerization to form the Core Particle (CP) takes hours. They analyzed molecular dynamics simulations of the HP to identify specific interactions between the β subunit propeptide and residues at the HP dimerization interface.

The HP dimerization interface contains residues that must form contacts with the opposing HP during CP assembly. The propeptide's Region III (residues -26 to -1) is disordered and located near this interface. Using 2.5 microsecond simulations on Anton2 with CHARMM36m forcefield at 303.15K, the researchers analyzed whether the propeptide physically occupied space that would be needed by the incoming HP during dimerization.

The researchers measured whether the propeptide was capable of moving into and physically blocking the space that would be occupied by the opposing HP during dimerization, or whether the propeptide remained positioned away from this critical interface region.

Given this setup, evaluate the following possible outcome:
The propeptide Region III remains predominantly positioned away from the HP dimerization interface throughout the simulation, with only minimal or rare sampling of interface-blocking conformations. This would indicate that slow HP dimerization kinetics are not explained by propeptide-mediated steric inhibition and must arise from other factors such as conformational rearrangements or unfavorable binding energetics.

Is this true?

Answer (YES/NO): NO